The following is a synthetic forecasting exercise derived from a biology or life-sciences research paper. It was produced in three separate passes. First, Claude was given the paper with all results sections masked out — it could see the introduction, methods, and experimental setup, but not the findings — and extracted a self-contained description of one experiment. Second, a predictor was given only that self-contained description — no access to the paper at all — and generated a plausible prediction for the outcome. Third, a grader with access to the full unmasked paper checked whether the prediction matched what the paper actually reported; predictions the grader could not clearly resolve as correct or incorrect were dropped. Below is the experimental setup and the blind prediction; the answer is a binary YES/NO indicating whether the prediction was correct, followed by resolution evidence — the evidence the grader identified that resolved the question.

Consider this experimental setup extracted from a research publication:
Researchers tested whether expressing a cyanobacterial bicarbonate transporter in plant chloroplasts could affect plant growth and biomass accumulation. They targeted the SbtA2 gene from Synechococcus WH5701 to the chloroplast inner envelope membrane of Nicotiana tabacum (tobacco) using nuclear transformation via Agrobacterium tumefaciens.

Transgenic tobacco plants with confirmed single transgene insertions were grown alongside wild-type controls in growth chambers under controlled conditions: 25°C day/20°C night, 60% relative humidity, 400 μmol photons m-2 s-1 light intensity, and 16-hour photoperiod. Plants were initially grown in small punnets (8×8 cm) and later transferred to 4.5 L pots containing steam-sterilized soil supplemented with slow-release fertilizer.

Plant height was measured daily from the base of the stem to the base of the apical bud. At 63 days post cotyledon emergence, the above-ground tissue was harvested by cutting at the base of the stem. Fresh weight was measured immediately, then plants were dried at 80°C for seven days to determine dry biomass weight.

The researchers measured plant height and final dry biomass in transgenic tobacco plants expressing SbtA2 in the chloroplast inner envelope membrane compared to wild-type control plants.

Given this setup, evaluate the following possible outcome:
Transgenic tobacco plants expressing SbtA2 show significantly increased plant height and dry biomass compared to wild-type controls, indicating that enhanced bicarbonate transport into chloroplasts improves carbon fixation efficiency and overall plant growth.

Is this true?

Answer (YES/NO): NO